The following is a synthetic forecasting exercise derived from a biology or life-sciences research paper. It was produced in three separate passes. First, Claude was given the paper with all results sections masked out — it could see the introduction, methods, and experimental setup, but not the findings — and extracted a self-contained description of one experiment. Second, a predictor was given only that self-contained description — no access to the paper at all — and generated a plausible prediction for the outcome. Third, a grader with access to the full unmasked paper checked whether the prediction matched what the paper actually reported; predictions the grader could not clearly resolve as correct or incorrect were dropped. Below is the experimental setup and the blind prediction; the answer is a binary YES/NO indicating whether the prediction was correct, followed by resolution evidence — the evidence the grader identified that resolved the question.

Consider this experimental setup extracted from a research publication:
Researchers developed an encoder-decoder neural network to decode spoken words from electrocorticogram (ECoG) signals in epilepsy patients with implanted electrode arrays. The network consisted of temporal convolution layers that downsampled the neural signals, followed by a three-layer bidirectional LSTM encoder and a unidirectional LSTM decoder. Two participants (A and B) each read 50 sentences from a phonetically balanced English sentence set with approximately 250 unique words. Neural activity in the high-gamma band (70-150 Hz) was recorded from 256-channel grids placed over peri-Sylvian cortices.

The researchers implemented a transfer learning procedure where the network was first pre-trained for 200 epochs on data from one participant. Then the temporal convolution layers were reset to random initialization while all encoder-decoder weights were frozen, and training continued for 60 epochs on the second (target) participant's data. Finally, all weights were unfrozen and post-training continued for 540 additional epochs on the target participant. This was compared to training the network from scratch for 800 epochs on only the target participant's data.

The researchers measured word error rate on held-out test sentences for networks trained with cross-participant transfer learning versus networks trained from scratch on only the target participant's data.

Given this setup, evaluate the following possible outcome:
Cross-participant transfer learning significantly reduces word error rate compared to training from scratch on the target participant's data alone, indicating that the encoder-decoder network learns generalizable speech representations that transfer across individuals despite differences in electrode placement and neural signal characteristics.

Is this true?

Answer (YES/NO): YES